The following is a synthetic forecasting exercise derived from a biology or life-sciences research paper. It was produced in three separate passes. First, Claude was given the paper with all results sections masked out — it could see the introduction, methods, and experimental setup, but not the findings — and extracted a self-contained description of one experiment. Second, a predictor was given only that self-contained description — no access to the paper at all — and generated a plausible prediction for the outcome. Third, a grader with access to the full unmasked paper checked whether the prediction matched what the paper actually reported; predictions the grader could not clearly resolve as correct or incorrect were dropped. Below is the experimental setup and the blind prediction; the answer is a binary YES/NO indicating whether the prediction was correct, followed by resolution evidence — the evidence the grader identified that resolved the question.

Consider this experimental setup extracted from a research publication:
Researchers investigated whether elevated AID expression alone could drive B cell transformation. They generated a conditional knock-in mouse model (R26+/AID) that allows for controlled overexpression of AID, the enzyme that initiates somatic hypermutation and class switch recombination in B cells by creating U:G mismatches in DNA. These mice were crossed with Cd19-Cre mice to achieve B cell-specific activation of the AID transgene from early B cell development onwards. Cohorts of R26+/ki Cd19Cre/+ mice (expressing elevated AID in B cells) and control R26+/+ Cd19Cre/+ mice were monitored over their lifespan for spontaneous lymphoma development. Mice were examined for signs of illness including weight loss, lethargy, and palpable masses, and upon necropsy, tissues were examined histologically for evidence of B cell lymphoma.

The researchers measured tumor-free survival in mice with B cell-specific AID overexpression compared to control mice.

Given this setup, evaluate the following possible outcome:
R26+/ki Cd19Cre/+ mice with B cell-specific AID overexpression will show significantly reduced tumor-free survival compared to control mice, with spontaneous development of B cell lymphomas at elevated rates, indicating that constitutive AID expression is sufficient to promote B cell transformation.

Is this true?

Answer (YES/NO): NO